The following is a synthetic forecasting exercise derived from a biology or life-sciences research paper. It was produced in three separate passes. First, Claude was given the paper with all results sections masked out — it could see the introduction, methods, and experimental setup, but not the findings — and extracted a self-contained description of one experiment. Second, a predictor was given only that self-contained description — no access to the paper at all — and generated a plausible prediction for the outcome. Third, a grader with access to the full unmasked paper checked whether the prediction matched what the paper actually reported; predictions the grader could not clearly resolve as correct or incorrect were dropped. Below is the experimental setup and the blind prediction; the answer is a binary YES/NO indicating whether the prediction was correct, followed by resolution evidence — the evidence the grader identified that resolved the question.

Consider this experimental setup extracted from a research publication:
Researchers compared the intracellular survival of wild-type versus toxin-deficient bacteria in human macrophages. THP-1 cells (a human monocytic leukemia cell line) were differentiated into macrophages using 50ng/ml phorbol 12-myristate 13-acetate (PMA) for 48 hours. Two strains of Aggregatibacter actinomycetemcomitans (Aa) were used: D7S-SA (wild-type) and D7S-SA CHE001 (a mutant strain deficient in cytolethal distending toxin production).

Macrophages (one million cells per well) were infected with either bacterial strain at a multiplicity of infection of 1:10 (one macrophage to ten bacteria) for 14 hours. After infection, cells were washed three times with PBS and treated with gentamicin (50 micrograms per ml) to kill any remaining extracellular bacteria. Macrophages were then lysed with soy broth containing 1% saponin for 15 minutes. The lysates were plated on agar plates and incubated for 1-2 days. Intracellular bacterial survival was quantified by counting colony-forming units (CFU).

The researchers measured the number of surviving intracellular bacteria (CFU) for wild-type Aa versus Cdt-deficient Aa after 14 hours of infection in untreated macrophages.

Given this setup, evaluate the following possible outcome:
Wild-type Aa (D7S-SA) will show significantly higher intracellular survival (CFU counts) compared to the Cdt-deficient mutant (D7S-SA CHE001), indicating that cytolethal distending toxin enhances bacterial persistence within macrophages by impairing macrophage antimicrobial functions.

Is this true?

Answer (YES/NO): NO